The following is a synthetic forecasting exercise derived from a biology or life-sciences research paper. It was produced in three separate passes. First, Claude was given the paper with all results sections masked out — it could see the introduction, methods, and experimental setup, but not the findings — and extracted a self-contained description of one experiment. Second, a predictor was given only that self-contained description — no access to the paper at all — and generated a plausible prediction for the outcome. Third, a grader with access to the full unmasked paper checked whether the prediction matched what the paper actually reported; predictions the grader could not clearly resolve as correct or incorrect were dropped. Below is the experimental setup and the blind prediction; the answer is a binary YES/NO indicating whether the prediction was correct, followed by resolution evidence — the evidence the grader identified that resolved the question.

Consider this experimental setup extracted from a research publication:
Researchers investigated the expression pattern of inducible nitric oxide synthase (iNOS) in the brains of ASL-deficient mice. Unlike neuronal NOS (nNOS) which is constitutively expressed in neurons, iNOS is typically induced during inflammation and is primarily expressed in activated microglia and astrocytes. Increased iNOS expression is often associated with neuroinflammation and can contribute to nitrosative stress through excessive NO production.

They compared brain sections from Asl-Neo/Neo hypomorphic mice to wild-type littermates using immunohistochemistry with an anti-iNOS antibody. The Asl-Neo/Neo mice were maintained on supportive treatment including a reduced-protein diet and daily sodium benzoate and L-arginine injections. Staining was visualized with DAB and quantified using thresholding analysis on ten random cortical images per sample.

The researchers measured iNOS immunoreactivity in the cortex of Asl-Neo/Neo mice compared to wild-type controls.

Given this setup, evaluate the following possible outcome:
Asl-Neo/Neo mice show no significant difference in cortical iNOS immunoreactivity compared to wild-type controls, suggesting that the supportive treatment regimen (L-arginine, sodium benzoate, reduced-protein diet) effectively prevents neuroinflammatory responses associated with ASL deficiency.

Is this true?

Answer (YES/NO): NO